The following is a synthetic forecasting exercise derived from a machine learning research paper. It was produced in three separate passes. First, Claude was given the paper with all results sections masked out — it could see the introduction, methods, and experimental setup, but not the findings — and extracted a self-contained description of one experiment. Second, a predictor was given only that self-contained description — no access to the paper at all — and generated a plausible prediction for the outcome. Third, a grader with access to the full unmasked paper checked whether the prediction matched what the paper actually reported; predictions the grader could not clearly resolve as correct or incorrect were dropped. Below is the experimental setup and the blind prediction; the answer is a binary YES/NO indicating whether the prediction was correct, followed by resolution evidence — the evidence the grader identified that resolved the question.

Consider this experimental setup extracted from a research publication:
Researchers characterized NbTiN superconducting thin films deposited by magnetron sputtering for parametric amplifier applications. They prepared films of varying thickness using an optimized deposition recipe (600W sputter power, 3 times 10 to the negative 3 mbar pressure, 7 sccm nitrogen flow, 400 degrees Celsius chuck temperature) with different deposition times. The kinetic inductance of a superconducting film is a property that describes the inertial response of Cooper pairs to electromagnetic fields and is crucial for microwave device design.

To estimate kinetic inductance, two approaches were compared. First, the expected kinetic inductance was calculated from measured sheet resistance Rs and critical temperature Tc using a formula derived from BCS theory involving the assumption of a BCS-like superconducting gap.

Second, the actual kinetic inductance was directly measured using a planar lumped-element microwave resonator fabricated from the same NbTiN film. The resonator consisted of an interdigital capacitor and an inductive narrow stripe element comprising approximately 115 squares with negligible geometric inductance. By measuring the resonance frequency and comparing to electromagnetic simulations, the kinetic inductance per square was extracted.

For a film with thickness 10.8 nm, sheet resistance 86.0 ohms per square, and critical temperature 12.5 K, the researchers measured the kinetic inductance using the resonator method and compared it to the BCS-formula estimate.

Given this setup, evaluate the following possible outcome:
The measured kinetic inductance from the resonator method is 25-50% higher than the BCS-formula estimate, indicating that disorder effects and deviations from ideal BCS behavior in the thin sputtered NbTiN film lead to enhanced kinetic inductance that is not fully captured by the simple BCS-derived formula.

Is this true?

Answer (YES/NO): NO